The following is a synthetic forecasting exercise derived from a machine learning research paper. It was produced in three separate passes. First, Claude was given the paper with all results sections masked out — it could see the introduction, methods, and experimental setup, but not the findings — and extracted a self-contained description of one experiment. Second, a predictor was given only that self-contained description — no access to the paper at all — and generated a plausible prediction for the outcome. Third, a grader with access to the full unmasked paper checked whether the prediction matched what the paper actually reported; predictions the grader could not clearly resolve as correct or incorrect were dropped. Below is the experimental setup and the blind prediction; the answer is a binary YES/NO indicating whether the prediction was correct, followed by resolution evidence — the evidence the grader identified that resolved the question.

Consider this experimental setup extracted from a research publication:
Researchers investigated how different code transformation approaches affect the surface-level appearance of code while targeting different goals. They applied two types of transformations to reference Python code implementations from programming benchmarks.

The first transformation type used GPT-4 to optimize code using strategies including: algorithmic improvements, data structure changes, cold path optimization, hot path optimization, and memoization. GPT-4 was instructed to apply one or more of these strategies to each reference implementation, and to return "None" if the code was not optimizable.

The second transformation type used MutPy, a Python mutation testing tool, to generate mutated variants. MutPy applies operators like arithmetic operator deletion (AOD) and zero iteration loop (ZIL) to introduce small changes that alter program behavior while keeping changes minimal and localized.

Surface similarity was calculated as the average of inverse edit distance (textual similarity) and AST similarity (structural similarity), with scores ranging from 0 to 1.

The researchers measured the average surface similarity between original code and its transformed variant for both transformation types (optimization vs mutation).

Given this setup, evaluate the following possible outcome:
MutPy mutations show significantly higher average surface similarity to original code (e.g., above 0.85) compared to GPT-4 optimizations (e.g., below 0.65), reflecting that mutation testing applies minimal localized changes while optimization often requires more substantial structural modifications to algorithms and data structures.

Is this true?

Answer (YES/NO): YES